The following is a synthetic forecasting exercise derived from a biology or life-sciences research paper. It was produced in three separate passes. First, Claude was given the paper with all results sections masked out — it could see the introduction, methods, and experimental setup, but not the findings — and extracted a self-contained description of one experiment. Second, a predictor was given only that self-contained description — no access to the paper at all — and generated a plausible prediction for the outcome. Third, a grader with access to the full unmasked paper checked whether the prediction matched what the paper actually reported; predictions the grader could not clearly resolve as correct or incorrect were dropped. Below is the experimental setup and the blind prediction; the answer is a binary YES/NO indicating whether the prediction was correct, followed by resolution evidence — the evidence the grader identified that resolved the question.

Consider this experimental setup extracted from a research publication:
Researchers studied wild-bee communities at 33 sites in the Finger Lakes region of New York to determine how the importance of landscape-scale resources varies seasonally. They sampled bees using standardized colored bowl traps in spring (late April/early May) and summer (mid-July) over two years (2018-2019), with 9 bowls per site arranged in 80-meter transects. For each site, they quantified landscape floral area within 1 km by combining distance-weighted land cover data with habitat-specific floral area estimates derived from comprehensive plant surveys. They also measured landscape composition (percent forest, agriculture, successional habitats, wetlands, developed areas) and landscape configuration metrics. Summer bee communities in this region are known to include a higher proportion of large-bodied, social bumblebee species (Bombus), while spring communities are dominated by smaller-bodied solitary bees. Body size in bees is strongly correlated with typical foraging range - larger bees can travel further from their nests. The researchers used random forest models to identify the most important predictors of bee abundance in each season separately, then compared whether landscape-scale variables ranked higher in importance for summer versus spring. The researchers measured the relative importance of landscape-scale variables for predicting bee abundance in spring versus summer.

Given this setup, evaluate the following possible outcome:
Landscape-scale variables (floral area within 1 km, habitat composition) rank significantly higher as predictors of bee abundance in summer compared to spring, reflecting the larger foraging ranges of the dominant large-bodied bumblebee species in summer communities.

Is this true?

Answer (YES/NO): NO